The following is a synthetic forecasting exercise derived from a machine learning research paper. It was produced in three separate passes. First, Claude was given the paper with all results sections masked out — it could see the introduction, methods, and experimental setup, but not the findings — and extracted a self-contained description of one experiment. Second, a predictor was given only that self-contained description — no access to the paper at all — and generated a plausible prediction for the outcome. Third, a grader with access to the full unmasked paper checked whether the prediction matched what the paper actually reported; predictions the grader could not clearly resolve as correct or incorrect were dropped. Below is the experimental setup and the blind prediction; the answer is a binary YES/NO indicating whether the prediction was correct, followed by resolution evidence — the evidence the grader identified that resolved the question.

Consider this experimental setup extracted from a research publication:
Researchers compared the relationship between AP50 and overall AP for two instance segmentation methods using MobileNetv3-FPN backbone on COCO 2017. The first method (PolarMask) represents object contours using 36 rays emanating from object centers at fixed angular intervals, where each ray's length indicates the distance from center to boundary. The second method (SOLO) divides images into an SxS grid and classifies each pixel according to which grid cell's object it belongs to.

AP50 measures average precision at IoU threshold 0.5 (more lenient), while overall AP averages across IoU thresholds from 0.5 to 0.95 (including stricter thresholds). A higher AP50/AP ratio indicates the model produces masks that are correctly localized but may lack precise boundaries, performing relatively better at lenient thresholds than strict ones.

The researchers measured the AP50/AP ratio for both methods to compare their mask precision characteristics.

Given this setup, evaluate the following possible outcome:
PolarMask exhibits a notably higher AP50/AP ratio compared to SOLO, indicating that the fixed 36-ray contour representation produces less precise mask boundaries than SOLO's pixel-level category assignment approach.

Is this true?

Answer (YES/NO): YES